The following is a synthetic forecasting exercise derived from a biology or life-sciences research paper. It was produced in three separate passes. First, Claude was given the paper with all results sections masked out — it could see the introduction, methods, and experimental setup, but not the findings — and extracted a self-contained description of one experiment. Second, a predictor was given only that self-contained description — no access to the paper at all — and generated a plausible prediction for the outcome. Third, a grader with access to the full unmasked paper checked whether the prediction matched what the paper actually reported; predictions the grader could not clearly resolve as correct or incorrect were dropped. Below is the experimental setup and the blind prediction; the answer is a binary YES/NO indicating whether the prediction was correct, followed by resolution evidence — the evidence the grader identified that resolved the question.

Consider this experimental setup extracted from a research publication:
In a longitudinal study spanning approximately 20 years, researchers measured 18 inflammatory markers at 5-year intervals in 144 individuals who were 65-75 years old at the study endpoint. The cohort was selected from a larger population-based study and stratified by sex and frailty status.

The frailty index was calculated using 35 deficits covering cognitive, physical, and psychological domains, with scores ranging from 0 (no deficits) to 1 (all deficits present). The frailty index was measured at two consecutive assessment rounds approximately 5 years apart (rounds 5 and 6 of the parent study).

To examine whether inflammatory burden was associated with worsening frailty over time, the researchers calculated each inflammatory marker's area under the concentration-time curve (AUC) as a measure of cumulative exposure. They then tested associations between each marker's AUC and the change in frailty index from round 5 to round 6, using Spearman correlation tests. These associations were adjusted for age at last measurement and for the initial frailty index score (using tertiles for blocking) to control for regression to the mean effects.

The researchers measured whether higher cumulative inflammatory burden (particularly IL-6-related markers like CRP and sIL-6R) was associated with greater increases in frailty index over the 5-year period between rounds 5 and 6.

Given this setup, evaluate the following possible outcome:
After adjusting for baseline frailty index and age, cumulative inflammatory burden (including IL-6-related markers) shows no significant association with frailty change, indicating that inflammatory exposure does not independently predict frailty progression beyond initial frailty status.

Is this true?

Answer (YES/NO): YES